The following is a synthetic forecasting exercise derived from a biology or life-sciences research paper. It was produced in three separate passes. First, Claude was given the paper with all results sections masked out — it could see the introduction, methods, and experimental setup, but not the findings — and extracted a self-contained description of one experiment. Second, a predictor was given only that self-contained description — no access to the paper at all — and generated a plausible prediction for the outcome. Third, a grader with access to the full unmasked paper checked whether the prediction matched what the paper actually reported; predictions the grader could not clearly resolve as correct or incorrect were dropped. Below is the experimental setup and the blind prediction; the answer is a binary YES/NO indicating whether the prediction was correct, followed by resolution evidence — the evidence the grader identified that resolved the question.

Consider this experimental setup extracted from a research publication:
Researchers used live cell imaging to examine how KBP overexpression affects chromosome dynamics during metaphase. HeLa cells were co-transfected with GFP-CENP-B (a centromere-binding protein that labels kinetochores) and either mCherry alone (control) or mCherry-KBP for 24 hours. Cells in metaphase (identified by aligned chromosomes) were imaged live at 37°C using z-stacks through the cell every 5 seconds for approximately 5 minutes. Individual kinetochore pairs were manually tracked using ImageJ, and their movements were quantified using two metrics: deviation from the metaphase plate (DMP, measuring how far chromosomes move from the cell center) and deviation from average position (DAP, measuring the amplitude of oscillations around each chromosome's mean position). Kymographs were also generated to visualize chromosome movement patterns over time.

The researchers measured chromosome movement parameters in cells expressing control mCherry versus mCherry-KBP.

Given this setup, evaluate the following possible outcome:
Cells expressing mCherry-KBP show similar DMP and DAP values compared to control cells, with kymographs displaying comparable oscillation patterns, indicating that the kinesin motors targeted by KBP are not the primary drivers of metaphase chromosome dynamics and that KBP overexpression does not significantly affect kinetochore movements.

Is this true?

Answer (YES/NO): NO